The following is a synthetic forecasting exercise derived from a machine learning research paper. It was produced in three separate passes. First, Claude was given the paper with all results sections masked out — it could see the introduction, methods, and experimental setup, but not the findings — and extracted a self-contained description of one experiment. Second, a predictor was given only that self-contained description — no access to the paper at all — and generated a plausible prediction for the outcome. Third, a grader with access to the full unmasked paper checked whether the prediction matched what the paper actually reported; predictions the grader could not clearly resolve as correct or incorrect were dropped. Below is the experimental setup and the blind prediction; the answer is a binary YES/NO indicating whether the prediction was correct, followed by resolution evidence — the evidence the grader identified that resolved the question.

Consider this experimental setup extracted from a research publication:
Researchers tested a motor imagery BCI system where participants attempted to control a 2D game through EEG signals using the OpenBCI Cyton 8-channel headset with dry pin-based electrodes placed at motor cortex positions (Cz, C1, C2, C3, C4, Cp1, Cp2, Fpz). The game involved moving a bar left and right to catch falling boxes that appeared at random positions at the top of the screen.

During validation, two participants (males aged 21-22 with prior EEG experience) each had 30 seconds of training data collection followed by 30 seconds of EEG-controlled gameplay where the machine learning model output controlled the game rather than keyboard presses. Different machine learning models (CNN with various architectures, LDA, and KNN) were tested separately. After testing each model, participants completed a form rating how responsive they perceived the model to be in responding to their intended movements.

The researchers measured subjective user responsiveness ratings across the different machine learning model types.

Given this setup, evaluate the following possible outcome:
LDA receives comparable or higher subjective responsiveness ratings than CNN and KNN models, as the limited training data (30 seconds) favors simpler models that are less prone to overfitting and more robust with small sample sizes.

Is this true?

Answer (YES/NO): NO